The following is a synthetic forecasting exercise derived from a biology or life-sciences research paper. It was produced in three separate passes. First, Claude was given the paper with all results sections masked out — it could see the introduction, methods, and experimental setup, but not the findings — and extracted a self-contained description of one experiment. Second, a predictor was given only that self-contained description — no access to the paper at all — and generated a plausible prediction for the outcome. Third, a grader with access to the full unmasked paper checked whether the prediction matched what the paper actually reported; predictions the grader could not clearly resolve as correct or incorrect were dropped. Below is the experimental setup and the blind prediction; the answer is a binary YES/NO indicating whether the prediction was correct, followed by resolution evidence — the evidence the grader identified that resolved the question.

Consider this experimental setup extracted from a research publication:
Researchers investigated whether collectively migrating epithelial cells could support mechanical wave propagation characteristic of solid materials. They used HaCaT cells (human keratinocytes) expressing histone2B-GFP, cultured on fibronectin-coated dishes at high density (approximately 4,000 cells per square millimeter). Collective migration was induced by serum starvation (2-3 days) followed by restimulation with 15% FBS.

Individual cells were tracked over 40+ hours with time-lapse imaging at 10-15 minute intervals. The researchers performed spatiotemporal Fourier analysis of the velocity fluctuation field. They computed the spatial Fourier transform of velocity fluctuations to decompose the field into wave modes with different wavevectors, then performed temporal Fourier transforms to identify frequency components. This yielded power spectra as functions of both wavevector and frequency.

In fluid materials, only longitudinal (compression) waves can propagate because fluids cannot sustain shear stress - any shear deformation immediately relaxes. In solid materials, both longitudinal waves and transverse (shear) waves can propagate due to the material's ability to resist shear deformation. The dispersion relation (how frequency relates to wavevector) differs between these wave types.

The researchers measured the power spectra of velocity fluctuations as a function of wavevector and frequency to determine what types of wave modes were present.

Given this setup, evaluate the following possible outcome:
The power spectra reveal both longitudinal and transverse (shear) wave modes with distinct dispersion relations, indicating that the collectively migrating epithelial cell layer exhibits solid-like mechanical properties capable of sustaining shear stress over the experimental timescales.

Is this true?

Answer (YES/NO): NO